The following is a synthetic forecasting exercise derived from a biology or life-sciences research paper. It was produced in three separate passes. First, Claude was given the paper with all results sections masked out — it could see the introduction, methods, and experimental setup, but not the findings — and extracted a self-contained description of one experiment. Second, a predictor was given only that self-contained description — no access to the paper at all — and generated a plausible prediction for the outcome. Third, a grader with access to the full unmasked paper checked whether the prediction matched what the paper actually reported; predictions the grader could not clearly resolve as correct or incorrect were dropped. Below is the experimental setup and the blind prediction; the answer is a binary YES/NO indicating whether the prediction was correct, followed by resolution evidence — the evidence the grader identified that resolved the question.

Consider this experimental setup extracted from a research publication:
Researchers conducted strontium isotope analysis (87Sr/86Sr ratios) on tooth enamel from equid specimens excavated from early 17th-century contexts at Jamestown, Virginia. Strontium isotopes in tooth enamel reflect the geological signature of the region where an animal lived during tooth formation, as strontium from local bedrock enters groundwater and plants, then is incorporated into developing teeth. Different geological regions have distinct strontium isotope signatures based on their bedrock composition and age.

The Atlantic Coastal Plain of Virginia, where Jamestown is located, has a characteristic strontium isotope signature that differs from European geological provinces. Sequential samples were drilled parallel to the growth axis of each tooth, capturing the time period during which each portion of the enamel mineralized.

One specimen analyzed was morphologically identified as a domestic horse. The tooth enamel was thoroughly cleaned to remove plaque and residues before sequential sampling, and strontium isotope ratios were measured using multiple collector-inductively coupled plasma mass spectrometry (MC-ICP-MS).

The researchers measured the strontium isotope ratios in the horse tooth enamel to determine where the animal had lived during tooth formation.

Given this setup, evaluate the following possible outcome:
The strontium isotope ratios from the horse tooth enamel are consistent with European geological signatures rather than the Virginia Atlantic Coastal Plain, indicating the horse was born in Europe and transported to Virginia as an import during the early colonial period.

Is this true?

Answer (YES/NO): YES